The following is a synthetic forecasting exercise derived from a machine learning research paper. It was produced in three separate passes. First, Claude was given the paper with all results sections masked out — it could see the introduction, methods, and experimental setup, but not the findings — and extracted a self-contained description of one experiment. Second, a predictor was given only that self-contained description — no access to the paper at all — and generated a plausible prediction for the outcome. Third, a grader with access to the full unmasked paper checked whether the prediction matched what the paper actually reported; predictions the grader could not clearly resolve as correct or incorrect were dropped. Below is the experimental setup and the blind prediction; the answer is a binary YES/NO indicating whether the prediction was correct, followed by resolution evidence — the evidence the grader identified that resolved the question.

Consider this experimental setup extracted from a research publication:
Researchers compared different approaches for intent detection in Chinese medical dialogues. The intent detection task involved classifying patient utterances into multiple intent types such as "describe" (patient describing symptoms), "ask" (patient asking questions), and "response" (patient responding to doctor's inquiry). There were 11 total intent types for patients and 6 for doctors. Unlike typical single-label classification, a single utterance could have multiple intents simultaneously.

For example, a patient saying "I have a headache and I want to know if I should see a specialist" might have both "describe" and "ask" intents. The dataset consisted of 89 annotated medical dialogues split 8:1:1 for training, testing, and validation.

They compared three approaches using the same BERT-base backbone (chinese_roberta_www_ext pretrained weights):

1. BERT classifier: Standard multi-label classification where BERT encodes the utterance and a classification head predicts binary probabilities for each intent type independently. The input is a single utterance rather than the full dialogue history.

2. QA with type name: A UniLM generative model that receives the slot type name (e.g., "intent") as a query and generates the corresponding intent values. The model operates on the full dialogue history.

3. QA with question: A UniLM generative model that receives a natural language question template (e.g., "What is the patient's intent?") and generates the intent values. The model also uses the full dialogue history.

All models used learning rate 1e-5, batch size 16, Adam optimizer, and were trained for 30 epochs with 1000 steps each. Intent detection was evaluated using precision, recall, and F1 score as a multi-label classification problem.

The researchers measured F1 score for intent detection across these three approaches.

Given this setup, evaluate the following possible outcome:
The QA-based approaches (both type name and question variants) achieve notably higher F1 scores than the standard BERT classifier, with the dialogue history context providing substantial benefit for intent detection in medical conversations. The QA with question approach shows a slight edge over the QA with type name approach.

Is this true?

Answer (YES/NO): YES